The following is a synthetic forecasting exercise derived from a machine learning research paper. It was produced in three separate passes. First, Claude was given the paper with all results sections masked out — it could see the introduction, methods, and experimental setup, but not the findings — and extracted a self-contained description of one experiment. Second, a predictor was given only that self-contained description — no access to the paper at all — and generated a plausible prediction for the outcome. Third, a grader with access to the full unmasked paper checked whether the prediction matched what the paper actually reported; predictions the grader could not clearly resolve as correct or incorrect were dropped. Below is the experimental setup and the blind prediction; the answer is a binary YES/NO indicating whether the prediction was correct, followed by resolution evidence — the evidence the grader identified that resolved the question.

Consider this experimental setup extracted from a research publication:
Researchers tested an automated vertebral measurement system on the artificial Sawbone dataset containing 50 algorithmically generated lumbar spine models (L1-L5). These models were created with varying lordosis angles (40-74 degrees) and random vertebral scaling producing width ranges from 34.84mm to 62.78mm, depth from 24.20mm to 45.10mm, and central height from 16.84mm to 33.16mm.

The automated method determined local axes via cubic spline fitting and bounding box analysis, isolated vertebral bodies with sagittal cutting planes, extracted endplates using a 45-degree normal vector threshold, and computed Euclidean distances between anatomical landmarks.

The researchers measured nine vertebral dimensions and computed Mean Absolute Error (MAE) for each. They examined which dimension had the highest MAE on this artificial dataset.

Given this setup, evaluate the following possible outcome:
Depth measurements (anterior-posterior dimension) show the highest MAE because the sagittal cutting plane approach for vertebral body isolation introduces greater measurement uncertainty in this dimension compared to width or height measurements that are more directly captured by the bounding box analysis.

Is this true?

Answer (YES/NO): NO